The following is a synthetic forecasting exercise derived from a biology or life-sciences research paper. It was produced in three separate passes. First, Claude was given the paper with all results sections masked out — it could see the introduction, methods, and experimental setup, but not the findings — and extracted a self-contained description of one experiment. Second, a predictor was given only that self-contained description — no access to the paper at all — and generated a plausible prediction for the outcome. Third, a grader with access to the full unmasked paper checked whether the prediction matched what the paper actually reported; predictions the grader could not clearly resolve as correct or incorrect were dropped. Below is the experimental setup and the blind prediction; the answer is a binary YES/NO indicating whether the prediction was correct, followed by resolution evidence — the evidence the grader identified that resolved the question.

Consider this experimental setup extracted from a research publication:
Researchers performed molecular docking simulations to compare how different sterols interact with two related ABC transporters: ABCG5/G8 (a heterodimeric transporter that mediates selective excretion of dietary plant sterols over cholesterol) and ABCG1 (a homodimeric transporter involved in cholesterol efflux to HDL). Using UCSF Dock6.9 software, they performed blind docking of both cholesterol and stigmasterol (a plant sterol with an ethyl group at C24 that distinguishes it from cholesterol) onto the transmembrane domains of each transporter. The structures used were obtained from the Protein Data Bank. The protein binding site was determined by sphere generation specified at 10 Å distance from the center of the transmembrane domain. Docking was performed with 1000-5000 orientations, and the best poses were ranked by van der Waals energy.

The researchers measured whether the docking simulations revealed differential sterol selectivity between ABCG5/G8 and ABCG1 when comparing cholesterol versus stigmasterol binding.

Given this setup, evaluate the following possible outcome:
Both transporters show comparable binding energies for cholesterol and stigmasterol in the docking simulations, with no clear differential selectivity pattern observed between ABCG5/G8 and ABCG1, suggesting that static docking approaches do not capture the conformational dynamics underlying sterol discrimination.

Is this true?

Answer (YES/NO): NO